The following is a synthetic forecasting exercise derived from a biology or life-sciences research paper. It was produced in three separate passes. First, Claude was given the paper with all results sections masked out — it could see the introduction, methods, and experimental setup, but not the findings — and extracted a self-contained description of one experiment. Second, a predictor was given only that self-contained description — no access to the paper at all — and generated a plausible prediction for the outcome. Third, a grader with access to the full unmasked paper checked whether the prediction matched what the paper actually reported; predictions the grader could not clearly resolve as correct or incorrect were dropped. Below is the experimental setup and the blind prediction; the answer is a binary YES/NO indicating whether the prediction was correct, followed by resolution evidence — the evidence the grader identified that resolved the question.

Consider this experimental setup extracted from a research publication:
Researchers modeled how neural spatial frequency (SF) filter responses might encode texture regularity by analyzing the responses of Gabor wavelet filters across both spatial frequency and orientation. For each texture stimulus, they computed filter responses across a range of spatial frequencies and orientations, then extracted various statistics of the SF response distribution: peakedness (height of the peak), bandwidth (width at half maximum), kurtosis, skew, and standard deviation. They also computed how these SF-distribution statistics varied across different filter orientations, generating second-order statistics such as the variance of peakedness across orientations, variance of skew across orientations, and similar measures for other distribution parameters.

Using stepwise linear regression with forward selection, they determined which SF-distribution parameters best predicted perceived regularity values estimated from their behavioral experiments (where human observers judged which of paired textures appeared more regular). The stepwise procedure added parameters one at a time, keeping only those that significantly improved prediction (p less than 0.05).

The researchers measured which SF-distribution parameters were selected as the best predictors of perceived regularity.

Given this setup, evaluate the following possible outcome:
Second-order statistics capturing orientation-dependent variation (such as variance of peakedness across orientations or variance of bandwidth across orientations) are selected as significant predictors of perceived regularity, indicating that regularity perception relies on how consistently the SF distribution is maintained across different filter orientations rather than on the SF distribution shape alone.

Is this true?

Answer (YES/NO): YES